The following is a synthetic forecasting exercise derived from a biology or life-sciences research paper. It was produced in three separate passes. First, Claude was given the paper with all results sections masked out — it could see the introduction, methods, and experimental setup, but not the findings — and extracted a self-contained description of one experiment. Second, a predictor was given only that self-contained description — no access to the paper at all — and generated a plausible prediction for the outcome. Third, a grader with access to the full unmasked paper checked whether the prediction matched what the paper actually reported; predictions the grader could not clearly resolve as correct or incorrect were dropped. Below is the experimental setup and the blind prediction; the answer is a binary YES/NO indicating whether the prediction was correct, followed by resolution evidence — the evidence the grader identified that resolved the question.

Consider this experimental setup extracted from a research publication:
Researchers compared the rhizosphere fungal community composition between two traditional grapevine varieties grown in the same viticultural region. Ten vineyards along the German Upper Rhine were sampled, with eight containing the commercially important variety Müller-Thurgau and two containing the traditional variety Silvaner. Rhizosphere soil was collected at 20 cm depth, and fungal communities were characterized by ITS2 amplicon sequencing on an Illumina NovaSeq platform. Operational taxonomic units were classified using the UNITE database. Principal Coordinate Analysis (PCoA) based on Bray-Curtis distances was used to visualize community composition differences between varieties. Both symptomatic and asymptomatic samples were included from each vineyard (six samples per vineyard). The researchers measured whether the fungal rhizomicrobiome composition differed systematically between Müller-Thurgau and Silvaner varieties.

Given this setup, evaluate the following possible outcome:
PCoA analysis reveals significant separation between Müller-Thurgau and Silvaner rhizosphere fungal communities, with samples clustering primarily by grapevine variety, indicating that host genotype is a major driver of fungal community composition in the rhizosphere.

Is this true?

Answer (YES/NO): NO